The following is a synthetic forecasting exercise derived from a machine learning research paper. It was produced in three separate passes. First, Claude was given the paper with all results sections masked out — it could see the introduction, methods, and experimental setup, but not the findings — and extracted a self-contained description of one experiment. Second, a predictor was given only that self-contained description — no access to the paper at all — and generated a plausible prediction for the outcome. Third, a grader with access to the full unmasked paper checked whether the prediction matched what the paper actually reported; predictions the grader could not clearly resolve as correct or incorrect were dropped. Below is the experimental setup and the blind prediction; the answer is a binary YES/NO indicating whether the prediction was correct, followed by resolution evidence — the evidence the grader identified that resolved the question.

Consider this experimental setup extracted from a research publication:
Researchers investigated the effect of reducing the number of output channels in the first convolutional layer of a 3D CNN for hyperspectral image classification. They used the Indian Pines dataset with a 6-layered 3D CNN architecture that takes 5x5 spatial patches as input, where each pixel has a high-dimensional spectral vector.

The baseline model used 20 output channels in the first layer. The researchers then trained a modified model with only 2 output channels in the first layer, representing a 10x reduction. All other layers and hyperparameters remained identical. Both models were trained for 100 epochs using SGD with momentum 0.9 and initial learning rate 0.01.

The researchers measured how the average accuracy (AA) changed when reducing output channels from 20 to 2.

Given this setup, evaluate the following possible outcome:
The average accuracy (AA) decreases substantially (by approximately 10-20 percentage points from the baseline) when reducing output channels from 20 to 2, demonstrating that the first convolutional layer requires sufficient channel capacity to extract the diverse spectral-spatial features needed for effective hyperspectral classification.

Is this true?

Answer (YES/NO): NO